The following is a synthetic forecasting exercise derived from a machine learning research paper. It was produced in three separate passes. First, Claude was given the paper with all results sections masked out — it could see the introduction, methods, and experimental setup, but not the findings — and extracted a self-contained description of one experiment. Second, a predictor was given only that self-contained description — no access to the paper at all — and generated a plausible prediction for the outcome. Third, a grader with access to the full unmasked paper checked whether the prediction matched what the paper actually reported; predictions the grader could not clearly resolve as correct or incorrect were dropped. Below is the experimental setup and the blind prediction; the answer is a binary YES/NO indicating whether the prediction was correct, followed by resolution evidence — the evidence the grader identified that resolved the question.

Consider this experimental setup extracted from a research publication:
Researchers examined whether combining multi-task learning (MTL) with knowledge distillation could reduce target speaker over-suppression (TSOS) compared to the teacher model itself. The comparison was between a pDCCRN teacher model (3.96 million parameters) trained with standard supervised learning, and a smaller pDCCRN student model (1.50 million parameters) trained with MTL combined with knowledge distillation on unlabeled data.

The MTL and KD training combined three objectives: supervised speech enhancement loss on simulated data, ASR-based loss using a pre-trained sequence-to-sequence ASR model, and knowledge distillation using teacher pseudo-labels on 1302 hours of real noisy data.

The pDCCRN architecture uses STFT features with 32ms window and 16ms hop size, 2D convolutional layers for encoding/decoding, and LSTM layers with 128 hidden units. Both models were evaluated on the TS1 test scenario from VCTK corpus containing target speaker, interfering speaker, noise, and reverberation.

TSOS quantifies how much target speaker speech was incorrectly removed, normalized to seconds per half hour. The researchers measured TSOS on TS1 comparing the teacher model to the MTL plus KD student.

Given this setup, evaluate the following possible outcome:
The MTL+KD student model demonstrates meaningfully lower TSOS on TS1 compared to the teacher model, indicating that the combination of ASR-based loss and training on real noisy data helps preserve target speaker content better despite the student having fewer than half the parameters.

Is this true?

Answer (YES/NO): YES